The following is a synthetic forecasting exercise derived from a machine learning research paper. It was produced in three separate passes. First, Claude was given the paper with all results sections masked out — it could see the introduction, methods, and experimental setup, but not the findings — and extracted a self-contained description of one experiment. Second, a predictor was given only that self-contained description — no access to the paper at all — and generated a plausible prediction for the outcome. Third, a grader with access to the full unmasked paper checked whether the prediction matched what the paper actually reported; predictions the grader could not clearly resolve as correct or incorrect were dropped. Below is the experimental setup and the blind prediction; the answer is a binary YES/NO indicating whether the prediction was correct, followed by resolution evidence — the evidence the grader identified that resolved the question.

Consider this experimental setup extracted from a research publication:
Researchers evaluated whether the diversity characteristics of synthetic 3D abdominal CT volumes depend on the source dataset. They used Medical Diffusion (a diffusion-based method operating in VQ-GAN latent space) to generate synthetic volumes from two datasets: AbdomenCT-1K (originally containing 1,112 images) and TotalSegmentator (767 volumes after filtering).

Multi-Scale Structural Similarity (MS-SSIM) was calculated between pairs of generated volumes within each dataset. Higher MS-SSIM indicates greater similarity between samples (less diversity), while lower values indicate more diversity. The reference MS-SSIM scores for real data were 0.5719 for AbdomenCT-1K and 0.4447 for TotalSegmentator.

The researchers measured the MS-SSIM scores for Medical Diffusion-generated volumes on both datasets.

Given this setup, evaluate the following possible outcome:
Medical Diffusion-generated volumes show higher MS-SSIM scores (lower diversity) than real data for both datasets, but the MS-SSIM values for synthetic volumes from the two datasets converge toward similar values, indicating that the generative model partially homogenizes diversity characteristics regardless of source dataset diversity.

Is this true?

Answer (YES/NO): NO